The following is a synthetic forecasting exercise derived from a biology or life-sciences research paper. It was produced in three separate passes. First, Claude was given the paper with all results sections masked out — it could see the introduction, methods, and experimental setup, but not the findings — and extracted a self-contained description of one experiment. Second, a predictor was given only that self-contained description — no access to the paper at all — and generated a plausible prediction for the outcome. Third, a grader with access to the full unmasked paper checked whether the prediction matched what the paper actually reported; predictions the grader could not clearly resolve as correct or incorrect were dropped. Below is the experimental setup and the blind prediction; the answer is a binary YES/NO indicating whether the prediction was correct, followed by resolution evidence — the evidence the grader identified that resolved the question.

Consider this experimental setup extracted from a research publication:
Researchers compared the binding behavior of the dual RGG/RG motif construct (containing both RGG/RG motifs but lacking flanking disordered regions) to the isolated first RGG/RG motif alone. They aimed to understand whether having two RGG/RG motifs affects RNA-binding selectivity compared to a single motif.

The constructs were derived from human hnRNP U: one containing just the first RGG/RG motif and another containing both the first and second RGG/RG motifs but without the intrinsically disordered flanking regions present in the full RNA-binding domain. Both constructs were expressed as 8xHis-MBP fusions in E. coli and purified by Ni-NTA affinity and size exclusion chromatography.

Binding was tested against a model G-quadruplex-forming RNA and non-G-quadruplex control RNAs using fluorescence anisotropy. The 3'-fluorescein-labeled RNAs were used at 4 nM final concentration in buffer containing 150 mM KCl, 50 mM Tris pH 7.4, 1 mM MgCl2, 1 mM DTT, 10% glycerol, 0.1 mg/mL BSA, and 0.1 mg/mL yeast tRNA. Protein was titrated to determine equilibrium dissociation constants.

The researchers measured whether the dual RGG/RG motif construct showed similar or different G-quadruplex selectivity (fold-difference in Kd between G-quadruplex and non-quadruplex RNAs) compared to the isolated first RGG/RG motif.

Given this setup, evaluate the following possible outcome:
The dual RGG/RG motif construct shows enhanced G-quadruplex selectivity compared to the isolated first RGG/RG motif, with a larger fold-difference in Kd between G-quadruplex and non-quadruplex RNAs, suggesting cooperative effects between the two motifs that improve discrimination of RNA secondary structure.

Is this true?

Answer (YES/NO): NO